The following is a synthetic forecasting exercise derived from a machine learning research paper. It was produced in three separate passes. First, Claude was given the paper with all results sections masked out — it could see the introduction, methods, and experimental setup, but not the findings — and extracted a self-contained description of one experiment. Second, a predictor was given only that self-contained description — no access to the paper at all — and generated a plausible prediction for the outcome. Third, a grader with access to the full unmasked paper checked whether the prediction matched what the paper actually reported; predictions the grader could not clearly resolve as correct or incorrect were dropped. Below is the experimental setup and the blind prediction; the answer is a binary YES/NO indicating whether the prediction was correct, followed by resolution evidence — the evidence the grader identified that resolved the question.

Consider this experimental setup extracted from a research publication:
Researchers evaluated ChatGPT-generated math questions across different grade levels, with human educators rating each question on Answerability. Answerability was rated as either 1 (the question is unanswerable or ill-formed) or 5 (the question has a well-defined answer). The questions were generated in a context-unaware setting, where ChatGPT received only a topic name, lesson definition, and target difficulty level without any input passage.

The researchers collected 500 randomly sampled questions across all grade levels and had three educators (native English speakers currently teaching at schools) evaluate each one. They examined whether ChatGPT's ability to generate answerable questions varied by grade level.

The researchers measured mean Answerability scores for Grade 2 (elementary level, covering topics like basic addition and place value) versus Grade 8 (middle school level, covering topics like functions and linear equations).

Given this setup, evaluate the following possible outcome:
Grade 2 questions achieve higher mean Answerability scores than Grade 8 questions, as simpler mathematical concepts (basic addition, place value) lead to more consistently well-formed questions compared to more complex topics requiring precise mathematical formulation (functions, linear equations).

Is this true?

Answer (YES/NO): YES